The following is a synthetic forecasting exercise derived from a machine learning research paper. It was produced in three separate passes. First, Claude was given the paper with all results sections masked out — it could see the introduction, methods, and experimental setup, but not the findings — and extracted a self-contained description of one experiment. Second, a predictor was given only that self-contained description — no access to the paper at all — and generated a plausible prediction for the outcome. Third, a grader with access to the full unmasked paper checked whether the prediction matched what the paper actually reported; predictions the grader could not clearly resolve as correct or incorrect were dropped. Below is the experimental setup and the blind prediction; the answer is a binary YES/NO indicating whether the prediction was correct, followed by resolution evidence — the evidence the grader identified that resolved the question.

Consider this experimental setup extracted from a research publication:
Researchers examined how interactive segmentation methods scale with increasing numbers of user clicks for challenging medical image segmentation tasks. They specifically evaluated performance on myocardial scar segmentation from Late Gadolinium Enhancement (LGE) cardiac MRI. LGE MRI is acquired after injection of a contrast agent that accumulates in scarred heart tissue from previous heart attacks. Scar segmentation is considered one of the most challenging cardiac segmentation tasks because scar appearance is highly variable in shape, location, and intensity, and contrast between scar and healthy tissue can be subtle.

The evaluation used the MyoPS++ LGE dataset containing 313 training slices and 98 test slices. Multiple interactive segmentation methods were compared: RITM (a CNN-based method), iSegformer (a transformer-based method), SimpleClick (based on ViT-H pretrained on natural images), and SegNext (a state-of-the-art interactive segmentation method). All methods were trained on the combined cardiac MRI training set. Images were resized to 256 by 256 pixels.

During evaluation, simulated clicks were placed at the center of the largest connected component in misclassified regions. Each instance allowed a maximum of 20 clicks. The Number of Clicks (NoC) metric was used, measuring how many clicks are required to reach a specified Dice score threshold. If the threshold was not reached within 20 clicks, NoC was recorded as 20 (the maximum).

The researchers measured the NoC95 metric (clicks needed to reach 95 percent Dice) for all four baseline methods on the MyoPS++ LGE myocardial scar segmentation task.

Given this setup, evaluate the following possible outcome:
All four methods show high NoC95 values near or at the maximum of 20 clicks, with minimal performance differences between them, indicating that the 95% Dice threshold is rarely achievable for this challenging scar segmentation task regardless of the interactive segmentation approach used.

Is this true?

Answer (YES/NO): YES